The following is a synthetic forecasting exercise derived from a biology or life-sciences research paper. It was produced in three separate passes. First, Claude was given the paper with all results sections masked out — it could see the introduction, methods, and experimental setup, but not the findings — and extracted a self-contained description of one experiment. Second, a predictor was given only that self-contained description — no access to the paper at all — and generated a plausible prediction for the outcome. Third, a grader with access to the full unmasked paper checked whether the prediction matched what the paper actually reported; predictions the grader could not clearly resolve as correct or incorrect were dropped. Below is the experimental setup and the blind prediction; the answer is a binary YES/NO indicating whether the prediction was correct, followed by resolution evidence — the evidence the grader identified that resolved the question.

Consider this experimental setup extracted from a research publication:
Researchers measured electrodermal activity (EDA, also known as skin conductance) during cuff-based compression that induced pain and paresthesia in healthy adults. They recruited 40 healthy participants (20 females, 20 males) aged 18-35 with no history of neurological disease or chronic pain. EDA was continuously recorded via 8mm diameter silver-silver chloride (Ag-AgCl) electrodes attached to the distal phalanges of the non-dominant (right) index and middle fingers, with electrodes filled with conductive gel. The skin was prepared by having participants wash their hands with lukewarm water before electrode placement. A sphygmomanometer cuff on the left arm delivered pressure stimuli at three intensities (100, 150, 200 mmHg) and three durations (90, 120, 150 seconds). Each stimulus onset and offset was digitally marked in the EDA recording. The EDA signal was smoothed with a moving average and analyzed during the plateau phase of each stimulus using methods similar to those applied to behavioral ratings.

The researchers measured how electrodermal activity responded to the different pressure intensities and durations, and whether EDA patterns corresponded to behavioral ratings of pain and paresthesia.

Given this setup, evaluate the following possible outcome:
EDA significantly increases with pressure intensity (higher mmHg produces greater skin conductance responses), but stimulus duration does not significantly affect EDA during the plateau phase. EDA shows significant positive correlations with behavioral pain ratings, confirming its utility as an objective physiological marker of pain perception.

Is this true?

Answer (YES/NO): NO